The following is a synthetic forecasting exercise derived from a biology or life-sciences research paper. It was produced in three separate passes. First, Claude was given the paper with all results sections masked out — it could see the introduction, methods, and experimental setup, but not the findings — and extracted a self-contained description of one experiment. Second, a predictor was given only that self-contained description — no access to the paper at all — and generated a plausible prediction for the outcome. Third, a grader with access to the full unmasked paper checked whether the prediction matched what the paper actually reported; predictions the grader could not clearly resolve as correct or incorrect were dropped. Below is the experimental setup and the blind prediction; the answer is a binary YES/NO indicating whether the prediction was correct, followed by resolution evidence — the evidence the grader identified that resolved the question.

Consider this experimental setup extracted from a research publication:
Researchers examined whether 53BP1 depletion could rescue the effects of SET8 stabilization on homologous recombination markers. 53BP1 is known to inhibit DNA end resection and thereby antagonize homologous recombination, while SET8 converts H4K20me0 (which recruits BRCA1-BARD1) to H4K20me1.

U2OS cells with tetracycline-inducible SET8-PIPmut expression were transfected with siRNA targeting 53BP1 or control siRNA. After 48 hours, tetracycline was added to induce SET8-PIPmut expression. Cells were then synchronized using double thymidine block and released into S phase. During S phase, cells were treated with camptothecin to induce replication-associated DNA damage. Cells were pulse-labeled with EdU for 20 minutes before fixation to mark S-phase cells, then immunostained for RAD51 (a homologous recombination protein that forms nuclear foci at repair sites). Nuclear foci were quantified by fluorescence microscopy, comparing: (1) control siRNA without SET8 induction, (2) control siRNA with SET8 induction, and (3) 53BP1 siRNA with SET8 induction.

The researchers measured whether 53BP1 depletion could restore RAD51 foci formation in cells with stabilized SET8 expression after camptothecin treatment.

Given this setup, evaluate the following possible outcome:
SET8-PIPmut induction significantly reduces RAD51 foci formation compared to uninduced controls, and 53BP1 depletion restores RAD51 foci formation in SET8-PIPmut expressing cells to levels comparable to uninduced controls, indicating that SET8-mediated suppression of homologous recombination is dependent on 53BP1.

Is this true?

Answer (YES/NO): YES